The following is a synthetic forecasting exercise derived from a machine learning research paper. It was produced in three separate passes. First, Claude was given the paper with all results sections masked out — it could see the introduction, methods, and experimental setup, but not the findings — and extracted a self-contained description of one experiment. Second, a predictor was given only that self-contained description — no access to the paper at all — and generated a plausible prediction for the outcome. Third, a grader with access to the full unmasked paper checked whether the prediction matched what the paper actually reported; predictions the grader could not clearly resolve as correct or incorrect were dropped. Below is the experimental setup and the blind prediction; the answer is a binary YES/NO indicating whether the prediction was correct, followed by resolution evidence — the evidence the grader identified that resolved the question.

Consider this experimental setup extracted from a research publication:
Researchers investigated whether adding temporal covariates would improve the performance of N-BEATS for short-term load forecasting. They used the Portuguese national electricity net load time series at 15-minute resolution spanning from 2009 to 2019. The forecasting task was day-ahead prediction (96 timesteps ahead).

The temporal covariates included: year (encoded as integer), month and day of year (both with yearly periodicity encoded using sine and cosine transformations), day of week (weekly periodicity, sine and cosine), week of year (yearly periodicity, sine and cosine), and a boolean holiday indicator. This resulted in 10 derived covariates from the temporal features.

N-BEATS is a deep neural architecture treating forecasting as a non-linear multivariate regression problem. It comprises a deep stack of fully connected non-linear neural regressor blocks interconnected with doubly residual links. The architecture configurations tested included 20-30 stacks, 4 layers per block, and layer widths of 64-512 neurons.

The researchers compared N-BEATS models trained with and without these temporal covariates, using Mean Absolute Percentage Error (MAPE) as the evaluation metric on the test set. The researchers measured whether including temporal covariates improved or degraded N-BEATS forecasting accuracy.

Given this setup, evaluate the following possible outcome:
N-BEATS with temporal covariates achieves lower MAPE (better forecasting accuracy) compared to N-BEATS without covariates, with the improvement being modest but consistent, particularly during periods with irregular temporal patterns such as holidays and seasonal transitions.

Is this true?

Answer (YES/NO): NO